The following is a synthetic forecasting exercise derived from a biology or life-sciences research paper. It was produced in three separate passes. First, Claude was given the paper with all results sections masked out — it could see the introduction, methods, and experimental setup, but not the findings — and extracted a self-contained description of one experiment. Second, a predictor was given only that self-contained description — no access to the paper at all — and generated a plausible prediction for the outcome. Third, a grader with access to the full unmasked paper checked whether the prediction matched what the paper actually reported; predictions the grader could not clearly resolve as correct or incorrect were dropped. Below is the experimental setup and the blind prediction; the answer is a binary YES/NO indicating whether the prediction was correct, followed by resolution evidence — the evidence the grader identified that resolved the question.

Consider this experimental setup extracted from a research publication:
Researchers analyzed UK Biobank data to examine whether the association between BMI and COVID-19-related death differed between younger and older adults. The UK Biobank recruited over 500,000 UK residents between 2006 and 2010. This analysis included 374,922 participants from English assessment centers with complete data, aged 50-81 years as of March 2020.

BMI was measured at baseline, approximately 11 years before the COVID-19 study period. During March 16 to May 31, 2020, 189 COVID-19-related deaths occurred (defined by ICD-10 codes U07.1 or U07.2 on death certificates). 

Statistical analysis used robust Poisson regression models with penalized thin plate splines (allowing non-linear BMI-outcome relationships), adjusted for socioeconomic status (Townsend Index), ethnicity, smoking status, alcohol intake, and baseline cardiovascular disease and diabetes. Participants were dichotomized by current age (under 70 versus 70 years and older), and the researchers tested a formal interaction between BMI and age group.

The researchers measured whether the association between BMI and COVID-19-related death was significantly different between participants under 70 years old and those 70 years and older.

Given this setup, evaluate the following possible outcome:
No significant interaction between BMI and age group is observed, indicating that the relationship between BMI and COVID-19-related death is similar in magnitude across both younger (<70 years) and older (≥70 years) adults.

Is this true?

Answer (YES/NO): NO